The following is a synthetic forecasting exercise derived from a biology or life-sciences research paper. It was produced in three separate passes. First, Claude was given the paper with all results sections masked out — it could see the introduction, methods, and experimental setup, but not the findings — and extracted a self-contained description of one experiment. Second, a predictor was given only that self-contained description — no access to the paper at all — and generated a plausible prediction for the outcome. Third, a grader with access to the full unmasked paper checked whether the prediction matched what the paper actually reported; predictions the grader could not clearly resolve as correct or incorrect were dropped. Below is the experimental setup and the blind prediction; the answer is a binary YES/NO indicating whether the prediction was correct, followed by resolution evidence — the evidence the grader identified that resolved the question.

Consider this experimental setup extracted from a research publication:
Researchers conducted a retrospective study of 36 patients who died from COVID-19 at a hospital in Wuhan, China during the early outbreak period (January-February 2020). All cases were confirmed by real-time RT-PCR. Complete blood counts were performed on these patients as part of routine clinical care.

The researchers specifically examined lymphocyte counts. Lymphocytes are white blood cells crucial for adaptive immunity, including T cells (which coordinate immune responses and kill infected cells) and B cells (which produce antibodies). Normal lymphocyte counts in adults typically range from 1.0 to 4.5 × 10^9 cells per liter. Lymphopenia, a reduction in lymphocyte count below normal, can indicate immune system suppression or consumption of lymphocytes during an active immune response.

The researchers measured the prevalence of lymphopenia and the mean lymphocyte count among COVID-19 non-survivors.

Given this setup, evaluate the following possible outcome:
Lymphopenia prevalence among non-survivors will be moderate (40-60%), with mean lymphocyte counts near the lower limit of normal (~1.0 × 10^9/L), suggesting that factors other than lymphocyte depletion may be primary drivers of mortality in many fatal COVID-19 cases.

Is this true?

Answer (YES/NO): NO